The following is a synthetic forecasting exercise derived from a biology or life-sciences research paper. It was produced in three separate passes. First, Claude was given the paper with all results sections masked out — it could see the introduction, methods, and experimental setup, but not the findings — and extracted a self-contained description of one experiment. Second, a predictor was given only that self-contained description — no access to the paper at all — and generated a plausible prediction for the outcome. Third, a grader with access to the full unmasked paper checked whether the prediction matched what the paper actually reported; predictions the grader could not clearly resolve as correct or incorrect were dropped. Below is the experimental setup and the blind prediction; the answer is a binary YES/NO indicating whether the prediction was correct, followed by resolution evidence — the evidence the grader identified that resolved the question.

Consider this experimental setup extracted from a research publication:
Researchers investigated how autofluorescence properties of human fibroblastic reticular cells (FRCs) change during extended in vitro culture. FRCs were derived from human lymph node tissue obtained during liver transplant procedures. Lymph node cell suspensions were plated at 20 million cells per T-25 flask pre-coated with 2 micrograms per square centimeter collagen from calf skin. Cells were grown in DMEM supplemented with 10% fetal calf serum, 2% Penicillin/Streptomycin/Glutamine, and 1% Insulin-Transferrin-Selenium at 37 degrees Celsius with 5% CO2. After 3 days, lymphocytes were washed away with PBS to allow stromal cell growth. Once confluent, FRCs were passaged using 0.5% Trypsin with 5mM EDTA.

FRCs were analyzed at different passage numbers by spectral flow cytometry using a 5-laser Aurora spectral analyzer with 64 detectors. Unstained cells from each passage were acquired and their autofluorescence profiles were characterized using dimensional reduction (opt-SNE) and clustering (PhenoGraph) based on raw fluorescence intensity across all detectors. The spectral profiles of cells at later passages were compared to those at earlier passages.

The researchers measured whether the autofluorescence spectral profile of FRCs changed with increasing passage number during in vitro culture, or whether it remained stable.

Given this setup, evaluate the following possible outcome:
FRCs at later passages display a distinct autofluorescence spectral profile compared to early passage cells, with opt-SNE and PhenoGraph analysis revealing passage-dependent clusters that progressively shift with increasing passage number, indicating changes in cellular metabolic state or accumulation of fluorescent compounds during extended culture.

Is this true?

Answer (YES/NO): NO